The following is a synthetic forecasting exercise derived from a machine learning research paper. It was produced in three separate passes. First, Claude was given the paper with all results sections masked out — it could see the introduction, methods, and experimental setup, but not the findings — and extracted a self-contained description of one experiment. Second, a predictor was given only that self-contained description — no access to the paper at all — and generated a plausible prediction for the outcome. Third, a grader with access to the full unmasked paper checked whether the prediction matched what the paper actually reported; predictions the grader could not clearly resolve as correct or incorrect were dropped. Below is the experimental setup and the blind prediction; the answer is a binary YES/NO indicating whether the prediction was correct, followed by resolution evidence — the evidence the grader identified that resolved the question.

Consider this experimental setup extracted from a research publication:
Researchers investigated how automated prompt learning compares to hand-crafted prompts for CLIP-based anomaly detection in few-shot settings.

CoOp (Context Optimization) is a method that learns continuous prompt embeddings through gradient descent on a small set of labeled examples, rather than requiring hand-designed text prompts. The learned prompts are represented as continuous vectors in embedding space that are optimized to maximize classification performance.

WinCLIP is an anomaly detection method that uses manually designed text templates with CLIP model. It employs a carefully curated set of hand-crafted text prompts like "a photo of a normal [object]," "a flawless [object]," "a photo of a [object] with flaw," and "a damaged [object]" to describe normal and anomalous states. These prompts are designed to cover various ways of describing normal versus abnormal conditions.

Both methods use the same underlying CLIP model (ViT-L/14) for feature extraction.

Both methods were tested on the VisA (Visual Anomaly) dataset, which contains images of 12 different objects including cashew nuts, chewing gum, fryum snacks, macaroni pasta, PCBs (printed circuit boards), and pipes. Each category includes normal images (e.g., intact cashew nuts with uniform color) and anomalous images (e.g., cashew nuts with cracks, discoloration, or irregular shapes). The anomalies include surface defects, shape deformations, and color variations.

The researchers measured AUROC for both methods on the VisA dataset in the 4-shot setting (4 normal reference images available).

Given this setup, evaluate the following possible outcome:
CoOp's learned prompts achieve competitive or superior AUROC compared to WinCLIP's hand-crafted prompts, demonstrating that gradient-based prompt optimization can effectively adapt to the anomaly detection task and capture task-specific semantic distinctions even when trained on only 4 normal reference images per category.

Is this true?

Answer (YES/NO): NO